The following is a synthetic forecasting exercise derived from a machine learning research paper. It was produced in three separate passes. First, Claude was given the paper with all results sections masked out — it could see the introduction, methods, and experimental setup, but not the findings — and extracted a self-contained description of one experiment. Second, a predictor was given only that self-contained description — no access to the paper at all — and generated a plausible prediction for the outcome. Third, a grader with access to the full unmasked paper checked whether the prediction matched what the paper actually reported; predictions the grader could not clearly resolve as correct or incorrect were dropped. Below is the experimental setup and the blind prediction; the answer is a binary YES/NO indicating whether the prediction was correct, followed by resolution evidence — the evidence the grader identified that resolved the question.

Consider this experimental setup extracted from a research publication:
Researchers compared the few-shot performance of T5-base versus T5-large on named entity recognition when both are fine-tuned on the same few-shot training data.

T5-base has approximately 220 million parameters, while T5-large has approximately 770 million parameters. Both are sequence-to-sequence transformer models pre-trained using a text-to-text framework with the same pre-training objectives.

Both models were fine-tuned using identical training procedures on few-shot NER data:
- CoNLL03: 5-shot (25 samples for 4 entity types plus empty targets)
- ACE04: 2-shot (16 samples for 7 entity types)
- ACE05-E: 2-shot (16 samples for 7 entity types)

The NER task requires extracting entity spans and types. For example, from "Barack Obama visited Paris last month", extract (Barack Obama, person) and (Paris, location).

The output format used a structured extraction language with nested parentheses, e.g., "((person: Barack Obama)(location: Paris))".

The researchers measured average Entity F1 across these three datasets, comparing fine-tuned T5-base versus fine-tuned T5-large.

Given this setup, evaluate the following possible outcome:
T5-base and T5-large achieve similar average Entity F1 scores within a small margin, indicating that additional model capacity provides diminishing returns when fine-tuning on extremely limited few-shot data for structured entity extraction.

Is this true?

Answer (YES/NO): NO